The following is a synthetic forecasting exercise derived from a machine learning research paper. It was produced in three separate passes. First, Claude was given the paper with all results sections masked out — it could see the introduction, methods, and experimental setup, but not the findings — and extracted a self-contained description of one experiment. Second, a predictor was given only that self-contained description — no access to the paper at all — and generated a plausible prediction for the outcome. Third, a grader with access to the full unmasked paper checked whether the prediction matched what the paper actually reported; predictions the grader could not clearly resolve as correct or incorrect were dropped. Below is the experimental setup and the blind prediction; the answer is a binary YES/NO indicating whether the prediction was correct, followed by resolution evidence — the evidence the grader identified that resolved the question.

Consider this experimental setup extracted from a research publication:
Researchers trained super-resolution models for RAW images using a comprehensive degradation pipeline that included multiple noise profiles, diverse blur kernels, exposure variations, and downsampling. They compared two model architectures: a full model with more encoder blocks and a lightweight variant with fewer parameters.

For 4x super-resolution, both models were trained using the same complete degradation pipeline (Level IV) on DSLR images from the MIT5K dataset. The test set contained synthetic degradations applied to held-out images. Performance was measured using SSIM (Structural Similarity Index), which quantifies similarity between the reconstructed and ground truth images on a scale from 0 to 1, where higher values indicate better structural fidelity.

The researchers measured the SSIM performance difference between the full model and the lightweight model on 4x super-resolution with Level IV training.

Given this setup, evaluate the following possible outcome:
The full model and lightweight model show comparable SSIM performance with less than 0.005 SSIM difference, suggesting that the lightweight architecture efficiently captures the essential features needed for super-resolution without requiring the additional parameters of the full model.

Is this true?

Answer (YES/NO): NO